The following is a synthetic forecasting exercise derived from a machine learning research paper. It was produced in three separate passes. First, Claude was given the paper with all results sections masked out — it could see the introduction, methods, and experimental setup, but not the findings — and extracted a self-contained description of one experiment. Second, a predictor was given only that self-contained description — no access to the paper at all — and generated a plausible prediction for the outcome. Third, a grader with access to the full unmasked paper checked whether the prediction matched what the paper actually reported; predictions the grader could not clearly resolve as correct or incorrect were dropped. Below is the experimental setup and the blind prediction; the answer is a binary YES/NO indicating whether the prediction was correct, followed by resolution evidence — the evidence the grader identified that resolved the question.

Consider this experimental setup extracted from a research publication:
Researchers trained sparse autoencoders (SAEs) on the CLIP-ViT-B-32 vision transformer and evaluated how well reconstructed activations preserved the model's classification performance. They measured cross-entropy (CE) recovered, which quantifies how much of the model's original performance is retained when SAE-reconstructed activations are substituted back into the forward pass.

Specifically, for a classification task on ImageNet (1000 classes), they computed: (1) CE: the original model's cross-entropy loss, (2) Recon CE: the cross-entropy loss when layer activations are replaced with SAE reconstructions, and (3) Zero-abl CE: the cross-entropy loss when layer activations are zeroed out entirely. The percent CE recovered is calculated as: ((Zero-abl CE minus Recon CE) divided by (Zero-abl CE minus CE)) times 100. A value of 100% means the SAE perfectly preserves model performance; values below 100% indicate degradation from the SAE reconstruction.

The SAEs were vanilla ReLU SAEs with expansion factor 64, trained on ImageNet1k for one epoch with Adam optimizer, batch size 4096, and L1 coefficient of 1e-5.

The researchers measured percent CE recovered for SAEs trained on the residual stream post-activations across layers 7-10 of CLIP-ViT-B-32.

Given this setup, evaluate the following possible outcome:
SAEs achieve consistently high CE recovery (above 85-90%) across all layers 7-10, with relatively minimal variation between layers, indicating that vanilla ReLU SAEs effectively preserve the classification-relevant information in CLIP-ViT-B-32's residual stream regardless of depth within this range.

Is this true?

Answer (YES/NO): YES